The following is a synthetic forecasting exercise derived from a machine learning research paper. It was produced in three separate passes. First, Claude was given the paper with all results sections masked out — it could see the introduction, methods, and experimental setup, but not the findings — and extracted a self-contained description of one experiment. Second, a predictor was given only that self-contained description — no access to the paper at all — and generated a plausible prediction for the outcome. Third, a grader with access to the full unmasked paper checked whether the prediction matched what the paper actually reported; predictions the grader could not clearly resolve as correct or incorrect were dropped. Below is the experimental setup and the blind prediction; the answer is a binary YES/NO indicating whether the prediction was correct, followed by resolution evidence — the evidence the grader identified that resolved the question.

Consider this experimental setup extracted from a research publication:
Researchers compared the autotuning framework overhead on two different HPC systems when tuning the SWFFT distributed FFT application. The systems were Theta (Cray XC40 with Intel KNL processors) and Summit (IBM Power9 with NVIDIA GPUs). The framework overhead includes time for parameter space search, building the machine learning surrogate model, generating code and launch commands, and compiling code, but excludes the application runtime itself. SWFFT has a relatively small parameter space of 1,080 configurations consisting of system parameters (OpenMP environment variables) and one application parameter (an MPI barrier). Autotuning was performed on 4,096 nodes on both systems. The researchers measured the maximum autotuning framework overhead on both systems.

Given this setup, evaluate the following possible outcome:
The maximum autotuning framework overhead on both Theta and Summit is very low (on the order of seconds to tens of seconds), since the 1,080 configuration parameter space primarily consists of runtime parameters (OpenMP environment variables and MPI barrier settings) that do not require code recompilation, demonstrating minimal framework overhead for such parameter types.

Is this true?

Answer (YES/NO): YES